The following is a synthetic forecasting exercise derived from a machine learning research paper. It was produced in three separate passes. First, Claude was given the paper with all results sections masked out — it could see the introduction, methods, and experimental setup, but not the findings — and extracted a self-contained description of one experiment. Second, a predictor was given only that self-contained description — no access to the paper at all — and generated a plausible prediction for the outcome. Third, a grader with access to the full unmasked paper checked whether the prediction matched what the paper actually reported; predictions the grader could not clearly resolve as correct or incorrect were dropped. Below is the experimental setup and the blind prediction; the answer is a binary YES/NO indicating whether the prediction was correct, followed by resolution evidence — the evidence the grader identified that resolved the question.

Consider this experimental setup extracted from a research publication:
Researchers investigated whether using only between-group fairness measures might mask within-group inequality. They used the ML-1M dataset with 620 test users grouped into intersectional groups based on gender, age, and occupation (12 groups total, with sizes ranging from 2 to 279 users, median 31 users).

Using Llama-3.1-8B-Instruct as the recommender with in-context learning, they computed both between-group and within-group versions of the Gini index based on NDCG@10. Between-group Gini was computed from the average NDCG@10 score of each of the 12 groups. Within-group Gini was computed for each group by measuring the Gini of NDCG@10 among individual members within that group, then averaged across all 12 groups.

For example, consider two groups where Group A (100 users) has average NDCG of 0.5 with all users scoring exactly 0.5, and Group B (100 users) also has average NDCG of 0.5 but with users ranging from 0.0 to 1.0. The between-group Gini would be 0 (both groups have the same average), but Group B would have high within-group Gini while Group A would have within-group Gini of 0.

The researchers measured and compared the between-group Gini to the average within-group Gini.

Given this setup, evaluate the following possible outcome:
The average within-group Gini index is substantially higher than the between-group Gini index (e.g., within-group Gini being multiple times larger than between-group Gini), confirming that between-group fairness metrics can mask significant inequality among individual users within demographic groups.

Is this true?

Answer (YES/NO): YES